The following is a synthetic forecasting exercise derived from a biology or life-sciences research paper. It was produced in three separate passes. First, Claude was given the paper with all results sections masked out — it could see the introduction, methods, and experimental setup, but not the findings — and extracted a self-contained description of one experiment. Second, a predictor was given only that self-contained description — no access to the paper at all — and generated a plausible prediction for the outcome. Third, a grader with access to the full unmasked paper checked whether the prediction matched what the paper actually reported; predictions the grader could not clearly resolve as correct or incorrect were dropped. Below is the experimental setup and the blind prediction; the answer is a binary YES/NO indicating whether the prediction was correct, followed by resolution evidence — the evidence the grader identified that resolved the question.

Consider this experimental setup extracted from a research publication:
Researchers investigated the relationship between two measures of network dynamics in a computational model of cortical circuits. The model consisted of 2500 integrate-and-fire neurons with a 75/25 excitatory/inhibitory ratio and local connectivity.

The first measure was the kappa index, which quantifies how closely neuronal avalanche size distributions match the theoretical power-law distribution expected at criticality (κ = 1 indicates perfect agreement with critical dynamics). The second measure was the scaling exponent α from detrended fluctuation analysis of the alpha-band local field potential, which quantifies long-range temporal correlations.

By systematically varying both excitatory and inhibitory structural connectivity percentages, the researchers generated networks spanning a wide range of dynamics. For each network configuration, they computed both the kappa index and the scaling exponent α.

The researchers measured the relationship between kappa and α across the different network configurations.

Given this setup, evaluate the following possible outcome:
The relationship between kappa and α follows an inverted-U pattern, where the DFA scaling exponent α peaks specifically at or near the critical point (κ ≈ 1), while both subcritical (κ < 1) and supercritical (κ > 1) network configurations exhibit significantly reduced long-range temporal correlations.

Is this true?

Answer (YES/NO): YES